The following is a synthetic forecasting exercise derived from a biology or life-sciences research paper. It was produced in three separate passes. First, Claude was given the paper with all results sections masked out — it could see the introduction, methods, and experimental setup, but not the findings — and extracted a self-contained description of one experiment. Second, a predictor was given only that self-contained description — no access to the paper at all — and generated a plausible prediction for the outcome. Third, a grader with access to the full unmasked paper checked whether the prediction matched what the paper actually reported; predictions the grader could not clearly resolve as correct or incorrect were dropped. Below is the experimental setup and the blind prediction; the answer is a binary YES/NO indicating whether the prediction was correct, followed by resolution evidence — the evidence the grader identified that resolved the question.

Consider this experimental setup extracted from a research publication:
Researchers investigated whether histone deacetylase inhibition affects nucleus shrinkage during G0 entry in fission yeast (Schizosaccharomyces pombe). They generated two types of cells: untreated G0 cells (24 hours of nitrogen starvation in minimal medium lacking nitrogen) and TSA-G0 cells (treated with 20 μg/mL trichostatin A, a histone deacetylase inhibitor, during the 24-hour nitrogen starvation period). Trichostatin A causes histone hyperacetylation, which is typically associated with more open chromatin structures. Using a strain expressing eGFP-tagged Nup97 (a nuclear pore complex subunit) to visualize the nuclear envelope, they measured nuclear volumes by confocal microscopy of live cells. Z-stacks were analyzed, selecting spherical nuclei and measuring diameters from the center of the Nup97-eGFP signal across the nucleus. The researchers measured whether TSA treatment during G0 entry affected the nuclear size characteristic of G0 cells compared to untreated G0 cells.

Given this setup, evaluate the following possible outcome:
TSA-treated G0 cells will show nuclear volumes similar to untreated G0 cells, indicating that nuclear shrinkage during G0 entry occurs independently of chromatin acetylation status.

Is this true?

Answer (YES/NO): NO